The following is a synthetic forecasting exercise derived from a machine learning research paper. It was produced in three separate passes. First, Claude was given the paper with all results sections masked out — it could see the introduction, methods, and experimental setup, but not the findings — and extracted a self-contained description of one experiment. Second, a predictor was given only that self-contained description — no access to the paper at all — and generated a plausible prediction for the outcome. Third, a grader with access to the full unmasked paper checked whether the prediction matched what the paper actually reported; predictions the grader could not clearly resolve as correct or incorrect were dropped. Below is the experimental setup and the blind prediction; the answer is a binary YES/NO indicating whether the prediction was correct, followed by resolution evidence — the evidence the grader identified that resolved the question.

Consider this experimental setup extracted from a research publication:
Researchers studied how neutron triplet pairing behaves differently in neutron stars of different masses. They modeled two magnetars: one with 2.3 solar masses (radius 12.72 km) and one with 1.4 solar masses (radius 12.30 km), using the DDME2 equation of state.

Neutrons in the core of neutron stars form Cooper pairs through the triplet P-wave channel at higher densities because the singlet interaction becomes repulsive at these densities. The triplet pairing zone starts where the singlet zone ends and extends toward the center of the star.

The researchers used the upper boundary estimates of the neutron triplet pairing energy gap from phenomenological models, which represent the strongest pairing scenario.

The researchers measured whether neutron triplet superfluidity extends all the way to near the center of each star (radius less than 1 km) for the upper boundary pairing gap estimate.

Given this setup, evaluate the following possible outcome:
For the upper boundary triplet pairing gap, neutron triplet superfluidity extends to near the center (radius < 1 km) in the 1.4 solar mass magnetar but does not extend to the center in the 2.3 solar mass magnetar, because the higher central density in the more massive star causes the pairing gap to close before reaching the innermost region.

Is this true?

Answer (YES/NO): NO